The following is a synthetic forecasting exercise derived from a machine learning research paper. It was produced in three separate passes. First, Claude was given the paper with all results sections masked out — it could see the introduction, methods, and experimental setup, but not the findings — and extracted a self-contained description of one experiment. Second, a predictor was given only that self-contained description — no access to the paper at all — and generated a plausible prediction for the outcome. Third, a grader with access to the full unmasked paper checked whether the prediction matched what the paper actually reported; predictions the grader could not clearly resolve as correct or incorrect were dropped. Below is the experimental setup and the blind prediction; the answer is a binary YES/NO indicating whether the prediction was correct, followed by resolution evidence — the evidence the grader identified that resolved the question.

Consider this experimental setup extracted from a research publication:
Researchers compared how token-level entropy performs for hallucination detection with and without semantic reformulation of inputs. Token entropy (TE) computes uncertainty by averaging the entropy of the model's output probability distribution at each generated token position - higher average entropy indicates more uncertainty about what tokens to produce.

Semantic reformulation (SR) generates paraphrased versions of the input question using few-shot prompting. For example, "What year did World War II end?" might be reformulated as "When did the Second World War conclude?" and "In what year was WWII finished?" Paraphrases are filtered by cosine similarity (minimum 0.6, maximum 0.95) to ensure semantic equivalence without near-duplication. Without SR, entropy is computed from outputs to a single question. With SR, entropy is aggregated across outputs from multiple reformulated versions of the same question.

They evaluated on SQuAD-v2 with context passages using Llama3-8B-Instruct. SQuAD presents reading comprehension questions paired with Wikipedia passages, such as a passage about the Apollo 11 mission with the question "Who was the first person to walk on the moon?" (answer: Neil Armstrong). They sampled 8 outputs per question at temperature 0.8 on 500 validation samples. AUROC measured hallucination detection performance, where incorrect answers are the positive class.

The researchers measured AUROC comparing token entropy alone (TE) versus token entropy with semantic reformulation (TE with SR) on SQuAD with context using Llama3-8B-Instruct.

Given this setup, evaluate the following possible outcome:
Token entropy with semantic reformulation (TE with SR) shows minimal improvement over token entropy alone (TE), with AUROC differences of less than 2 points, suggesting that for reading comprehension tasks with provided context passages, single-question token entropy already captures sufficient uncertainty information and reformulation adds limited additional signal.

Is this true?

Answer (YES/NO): YES